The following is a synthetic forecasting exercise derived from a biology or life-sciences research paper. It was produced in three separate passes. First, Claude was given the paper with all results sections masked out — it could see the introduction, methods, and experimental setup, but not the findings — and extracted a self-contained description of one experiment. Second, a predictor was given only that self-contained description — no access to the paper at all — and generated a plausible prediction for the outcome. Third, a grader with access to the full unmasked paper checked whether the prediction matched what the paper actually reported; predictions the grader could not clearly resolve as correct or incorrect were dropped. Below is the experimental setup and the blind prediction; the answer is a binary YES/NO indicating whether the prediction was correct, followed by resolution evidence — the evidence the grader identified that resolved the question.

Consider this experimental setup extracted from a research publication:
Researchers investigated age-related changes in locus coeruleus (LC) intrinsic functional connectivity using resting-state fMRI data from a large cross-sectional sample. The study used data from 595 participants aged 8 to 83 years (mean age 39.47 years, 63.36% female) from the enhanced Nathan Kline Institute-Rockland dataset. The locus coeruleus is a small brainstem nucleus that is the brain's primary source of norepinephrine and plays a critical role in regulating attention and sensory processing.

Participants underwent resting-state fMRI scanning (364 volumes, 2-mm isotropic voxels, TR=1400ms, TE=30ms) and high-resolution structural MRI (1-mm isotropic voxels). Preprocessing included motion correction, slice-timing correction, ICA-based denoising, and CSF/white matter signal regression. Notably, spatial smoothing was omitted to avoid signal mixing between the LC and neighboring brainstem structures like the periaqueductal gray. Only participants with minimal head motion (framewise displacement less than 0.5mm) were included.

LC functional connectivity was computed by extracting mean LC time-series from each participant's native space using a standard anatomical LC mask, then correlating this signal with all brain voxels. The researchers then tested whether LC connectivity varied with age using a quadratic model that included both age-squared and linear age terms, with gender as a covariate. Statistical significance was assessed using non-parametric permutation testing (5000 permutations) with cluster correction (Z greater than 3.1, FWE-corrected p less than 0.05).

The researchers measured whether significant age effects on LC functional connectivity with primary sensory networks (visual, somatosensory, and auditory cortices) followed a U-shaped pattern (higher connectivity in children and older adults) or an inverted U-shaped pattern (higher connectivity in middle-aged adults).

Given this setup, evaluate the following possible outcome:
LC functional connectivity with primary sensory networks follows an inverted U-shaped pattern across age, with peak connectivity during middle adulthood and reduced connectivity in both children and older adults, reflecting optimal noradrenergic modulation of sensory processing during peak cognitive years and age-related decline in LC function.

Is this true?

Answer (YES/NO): NO